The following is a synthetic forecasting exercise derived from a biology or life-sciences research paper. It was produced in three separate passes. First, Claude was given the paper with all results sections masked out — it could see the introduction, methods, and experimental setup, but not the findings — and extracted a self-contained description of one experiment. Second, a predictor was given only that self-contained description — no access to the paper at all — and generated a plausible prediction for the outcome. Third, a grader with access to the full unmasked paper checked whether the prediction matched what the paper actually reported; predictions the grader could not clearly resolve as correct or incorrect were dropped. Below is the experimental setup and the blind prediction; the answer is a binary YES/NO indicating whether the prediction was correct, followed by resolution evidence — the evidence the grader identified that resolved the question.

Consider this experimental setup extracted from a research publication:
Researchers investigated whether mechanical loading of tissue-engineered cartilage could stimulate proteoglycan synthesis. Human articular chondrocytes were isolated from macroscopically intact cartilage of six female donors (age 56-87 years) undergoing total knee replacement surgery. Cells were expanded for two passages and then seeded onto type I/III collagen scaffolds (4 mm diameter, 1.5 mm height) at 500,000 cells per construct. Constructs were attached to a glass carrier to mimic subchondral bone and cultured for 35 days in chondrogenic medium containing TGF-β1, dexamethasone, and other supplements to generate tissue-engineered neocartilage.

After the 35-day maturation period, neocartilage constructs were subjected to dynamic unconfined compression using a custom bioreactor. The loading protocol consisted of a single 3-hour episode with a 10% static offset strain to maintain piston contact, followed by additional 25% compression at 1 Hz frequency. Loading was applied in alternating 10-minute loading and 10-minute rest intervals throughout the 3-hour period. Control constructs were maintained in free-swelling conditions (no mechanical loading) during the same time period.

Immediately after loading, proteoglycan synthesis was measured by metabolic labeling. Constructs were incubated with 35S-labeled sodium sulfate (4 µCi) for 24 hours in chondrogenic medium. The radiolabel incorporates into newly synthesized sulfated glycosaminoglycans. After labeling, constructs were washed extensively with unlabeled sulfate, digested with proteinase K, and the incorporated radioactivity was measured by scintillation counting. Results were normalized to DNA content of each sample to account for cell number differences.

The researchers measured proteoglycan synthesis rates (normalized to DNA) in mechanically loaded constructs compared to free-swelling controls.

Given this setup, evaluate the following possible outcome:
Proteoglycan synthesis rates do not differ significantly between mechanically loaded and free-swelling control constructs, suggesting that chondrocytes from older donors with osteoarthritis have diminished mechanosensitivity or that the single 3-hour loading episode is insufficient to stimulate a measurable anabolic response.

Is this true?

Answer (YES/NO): NO